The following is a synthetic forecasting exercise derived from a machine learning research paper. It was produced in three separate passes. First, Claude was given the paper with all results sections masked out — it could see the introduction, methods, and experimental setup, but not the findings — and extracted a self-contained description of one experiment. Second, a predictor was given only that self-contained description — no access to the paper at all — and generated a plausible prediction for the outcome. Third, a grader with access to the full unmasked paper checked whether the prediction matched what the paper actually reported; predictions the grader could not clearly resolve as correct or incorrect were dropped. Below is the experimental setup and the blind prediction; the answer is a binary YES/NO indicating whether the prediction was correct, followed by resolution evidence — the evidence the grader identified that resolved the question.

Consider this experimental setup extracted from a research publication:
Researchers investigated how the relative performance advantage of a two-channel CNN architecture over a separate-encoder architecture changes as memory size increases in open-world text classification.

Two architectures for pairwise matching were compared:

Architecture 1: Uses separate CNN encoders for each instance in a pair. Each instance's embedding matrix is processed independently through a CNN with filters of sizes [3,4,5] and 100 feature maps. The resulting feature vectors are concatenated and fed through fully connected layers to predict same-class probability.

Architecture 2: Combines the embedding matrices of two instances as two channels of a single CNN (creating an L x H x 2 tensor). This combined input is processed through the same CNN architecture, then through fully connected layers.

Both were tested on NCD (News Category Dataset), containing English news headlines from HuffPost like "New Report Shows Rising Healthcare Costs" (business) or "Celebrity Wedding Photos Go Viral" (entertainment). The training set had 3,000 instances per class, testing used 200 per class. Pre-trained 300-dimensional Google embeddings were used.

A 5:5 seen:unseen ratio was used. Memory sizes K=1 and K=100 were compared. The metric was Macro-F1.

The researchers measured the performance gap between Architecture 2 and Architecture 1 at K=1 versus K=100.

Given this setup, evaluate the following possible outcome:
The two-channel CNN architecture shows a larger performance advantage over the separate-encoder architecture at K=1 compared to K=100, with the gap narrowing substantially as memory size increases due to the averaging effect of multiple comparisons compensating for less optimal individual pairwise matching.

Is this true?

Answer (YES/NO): NO